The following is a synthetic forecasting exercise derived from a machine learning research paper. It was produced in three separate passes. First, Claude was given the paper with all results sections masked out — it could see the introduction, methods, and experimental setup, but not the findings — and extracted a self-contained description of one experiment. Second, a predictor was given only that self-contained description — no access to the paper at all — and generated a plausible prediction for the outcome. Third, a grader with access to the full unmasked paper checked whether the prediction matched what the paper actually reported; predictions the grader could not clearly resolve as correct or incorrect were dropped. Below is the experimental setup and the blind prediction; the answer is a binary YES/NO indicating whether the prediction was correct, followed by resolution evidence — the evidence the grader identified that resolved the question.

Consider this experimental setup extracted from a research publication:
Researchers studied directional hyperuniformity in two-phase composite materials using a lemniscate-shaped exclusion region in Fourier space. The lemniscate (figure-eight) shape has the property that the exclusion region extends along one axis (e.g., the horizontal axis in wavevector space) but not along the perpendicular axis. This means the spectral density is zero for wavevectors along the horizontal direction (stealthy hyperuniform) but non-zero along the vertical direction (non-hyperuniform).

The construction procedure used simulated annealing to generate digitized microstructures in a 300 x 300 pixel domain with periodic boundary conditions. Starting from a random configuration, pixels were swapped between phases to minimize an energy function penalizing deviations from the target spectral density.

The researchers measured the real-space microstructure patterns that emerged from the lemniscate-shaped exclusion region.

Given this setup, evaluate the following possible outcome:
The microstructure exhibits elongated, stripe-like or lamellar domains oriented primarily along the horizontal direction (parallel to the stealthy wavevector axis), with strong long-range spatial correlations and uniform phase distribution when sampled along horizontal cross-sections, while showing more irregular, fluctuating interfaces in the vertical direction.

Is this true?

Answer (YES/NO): YES